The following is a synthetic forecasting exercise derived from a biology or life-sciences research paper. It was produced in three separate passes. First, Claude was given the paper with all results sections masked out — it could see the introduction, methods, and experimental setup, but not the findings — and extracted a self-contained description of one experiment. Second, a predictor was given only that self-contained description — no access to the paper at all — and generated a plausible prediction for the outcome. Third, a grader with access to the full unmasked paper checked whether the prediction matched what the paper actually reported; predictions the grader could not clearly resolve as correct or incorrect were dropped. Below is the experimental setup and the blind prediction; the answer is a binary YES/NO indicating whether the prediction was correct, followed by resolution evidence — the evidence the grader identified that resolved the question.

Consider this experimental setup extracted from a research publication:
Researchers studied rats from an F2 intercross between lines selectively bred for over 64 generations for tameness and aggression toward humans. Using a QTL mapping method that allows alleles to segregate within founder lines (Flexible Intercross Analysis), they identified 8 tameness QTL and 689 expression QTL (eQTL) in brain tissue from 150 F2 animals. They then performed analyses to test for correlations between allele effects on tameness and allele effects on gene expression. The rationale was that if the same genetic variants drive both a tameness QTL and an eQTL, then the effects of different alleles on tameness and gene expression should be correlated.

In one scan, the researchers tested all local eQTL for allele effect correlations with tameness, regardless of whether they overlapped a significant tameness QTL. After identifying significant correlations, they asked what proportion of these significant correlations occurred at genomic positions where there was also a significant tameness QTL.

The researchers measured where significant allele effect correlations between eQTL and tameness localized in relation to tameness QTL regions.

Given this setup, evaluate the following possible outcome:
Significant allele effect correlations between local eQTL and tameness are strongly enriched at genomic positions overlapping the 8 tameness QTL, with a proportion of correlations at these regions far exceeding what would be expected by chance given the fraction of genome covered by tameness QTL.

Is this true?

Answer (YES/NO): YES